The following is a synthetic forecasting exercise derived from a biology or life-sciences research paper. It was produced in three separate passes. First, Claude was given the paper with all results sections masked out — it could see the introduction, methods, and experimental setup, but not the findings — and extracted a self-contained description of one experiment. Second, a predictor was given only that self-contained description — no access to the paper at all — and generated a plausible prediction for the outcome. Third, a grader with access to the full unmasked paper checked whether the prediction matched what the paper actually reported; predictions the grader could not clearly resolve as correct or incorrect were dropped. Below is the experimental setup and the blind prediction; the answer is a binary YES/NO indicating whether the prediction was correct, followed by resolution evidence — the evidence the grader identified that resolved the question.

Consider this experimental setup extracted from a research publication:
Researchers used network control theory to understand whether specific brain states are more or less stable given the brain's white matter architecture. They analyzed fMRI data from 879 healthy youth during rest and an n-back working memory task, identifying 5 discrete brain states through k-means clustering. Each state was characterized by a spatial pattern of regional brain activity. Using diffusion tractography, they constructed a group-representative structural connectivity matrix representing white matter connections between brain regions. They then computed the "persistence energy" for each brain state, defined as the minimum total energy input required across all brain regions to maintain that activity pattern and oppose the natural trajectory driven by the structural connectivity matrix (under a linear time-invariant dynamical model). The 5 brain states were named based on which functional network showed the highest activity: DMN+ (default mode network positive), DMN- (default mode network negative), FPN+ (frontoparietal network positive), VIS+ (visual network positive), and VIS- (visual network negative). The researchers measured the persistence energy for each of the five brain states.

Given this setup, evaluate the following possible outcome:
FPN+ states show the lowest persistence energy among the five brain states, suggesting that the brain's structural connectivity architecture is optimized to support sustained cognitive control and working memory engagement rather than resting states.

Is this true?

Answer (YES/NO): NO